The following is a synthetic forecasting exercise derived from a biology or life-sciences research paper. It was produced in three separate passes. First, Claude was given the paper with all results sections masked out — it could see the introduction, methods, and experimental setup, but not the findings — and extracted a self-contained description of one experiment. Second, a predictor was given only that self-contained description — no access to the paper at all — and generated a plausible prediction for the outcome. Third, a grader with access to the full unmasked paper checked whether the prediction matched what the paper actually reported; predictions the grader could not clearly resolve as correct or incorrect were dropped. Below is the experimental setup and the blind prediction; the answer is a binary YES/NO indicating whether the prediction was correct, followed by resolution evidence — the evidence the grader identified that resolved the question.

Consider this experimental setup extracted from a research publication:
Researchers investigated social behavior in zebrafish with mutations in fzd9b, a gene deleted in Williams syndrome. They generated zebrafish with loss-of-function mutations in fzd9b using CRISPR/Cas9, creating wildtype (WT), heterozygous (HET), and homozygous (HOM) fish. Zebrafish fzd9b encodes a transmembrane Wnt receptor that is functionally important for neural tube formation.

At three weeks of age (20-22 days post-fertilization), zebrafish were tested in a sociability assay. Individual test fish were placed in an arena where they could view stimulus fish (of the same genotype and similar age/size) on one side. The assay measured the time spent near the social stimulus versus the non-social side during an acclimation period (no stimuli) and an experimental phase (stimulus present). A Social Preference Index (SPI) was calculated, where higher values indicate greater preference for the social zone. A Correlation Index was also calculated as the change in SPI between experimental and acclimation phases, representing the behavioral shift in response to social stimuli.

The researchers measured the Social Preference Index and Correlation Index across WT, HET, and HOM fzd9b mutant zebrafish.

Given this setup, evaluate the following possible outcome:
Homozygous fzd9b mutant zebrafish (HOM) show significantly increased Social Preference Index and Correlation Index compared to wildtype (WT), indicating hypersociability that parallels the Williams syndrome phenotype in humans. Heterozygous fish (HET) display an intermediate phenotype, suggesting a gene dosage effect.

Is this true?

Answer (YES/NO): NO